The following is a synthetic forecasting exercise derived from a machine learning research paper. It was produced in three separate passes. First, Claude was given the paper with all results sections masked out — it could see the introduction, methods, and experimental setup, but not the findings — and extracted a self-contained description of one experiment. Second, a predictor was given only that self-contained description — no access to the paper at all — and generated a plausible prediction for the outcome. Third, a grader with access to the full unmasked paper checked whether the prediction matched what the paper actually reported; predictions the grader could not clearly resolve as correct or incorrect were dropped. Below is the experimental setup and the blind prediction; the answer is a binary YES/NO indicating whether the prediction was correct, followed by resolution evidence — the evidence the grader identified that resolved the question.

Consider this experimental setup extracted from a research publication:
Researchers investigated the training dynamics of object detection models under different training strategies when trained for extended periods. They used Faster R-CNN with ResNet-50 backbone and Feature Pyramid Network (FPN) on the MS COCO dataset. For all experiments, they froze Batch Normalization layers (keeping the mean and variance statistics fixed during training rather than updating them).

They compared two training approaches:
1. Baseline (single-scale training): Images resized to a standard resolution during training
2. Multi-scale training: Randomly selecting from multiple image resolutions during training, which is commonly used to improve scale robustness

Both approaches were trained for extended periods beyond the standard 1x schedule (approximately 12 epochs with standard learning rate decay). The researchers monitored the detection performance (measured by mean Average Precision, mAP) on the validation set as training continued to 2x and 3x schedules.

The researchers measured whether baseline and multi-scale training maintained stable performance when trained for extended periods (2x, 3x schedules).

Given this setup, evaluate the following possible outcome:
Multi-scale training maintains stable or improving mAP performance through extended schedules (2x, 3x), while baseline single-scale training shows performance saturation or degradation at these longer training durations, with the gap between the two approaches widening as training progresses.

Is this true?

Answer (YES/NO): NO